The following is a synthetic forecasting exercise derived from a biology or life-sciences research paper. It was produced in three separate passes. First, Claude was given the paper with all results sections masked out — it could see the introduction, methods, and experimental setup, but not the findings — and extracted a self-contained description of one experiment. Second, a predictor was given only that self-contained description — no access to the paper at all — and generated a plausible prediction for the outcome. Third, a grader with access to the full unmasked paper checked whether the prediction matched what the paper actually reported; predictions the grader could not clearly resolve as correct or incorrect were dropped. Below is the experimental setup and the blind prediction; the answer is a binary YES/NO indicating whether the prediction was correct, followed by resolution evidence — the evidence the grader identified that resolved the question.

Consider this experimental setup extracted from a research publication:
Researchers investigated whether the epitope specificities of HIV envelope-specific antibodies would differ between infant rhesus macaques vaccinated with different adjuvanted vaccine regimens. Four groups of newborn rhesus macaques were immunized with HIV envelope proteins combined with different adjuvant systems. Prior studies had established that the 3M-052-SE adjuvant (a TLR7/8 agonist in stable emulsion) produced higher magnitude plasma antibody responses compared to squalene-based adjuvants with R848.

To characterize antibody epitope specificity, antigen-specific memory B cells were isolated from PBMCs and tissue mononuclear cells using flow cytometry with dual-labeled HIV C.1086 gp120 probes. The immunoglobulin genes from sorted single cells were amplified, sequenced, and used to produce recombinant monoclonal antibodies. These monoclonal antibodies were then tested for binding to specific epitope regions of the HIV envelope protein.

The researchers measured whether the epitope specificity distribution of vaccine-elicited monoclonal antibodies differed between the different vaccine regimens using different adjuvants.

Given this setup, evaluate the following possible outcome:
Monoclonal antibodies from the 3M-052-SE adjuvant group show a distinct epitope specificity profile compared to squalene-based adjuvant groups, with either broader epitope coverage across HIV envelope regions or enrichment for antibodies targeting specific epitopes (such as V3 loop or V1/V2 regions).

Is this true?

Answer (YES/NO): NO